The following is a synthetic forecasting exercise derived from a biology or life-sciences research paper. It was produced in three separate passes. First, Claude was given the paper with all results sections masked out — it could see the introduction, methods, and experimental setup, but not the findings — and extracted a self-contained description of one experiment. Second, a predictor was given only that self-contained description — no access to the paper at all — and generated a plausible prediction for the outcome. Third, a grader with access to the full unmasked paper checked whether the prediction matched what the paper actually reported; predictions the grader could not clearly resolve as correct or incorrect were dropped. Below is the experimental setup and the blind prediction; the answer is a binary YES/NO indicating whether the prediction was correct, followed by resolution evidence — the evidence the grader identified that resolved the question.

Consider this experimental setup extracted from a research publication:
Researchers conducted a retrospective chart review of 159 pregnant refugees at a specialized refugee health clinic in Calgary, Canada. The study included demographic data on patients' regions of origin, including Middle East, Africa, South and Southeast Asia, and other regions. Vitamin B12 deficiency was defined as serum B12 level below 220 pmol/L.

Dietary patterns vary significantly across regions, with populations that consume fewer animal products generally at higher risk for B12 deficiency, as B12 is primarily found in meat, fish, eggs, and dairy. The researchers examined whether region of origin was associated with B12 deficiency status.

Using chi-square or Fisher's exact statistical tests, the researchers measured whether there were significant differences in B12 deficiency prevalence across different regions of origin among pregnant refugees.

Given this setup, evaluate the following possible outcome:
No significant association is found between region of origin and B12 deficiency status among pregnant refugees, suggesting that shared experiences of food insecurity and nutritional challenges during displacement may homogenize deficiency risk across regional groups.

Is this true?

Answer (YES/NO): YES